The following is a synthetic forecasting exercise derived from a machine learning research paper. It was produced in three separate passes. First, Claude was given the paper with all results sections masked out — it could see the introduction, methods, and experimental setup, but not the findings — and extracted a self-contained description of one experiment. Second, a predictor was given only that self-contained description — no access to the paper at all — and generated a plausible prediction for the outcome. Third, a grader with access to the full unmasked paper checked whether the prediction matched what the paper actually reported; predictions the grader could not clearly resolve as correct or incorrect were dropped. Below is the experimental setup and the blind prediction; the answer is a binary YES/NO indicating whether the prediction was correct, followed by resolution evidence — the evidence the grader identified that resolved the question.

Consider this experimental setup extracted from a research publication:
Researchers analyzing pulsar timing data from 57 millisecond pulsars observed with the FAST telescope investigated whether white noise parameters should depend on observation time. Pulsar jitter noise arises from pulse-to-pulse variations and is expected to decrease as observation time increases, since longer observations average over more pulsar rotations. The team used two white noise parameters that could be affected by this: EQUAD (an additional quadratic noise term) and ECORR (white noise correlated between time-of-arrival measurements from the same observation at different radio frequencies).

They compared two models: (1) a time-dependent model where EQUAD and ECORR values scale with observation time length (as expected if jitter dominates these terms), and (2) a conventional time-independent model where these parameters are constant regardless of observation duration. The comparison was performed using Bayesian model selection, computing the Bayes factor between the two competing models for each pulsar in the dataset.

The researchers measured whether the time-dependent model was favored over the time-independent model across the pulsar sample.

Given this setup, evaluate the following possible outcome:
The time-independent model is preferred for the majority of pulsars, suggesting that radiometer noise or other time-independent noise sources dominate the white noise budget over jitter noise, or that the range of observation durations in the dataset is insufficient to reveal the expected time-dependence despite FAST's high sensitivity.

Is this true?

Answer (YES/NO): NO